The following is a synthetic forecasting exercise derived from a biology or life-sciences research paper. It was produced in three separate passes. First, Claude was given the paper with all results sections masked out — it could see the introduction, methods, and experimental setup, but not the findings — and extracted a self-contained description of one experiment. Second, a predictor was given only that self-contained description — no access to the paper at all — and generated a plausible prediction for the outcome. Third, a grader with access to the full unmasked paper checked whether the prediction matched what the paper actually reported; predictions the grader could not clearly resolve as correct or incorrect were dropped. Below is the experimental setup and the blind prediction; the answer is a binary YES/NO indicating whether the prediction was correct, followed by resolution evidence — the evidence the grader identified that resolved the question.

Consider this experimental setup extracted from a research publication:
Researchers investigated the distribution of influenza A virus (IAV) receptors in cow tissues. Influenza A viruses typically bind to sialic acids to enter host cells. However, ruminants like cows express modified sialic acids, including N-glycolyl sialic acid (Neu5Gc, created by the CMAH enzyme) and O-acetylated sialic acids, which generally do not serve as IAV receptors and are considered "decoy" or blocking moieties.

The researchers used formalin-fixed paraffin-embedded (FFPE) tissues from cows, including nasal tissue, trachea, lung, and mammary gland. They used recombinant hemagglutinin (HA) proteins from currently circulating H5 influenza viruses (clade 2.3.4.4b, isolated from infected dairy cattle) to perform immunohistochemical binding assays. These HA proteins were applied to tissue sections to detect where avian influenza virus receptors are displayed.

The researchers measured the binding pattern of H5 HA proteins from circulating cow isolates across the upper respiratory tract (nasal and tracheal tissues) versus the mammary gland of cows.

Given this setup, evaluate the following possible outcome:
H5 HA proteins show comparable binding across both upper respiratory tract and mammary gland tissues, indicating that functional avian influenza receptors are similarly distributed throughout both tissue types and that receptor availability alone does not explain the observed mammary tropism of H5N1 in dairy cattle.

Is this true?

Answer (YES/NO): NO